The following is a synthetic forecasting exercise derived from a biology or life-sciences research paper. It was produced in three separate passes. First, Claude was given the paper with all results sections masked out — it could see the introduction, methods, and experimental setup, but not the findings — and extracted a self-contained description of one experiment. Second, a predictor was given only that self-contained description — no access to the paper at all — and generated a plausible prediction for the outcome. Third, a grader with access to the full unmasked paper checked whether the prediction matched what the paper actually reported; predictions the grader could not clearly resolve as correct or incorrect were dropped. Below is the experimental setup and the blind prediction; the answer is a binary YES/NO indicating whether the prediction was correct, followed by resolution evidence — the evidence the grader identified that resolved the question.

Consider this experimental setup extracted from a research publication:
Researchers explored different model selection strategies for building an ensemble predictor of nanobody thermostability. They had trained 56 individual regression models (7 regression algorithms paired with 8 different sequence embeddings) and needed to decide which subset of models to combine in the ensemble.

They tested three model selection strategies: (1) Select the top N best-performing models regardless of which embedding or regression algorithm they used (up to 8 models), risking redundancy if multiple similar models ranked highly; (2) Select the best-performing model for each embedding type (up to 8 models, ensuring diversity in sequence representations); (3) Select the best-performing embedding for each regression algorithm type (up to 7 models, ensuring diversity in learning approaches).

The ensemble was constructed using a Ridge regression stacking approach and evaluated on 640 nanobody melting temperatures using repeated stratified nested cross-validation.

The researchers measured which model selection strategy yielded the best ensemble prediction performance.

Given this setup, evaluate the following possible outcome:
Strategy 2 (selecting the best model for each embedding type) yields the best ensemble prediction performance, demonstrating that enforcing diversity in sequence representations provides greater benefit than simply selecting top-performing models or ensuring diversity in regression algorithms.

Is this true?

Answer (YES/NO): NO